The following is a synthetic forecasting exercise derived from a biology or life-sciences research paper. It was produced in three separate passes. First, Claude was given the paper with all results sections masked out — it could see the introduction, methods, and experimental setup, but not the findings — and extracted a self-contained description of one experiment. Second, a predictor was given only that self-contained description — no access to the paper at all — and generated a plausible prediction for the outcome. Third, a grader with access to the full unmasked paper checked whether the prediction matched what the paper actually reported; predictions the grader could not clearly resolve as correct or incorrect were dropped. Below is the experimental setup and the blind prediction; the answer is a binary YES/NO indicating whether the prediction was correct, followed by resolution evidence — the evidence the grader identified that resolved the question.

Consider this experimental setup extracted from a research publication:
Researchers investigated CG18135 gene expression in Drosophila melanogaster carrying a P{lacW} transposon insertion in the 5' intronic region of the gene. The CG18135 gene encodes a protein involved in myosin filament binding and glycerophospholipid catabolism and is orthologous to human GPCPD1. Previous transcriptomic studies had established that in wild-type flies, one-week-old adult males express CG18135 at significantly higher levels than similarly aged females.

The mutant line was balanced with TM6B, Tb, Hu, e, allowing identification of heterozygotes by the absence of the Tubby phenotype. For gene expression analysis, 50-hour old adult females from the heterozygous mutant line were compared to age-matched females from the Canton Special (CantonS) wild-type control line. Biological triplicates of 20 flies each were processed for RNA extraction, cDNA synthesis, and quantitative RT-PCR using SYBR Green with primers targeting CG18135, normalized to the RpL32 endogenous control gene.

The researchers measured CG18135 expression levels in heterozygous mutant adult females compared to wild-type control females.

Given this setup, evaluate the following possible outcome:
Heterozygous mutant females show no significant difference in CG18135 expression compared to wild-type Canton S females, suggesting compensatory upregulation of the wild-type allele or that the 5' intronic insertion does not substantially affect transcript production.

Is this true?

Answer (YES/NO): YES